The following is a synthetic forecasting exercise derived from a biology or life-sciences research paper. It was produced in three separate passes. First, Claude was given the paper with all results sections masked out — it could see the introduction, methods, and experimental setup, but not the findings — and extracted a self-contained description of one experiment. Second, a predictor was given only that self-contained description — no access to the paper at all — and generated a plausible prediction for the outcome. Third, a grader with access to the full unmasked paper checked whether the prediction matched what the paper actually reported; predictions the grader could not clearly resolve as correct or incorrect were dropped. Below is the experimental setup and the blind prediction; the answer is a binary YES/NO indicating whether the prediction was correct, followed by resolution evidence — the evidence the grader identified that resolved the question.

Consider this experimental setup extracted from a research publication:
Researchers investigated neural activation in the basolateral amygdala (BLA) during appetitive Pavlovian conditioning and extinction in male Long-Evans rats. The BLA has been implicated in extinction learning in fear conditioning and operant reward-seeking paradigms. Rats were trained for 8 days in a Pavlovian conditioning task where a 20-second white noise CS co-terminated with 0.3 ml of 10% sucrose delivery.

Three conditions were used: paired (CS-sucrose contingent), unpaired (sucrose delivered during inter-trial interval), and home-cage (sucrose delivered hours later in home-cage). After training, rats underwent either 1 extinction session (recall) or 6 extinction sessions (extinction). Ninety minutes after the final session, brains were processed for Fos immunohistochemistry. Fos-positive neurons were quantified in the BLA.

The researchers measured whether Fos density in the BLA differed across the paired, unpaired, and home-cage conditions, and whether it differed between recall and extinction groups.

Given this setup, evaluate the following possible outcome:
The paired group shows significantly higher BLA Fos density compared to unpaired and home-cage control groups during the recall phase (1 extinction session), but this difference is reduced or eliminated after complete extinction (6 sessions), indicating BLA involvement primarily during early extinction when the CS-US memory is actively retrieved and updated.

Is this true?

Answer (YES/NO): NO